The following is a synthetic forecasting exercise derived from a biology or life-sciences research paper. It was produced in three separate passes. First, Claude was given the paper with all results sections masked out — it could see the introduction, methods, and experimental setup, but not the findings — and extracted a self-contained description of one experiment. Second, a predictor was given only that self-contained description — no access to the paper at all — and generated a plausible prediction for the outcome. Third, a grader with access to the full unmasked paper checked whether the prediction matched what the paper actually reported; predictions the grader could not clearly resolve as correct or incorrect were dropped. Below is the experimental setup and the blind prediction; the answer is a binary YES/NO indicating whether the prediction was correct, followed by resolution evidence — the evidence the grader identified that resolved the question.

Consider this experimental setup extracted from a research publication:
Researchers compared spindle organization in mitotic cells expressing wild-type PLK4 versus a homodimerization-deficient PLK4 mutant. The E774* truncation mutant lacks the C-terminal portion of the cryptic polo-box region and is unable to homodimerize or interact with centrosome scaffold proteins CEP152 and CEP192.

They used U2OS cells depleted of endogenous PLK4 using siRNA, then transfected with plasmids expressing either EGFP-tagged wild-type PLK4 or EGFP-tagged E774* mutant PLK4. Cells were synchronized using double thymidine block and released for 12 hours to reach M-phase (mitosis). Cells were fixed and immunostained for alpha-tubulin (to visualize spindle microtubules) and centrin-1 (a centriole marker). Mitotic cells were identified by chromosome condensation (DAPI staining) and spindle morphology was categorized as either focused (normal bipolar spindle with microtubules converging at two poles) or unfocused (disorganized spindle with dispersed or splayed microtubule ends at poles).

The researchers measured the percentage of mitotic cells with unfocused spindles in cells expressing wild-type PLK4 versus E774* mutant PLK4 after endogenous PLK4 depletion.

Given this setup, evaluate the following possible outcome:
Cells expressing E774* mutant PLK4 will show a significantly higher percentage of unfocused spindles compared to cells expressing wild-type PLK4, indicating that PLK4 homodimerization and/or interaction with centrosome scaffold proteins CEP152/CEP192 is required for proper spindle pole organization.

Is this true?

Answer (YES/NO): YES